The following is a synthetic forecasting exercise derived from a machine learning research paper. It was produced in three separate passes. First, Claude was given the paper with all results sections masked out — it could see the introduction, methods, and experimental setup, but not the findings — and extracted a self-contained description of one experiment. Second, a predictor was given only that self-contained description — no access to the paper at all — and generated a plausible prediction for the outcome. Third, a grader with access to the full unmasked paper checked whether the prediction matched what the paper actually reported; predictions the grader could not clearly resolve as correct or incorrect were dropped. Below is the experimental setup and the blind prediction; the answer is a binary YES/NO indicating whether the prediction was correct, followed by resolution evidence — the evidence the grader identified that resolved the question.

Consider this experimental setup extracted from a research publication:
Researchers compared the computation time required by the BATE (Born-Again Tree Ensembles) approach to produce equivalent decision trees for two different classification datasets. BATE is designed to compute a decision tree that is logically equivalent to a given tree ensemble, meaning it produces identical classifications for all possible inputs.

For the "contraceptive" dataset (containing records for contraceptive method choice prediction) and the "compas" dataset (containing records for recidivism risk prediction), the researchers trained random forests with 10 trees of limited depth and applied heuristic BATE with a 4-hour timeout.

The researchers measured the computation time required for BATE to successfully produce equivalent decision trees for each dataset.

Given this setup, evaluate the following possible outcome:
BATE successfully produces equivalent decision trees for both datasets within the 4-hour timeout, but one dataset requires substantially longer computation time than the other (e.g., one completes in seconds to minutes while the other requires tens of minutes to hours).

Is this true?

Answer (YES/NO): YES